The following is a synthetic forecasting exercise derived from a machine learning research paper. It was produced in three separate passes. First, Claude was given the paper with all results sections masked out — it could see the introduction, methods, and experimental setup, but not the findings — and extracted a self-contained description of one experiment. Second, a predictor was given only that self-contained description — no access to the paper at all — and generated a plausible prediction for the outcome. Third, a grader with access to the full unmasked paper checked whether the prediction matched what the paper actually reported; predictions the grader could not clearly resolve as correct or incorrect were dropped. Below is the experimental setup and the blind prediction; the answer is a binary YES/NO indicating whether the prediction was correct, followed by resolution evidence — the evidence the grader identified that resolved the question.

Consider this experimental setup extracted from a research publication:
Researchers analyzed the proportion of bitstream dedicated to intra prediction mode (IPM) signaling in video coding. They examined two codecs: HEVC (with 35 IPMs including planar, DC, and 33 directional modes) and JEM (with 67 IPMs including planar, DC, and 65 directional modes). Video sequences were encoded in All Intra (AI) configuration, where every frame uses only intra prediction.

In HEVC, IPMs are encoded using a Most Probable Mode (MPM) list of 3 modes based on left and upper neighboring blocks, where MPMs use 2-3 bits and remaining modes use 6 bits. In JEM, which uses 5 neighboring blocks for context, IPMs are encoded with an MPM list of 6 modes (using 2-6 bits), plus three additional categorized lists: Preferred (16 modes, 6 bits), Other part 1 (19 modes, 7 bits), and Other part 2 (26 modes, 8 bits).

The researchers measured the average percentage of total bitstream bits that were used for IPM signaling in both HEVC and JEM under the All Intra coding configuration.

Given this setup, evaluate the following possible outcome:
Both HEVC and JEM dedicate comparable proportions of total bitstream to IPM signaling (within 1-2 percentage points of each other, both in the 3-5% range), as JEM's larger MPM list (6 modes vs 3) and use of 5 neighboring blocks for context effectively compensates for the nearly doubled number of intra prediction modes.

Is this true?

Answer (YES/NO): NO